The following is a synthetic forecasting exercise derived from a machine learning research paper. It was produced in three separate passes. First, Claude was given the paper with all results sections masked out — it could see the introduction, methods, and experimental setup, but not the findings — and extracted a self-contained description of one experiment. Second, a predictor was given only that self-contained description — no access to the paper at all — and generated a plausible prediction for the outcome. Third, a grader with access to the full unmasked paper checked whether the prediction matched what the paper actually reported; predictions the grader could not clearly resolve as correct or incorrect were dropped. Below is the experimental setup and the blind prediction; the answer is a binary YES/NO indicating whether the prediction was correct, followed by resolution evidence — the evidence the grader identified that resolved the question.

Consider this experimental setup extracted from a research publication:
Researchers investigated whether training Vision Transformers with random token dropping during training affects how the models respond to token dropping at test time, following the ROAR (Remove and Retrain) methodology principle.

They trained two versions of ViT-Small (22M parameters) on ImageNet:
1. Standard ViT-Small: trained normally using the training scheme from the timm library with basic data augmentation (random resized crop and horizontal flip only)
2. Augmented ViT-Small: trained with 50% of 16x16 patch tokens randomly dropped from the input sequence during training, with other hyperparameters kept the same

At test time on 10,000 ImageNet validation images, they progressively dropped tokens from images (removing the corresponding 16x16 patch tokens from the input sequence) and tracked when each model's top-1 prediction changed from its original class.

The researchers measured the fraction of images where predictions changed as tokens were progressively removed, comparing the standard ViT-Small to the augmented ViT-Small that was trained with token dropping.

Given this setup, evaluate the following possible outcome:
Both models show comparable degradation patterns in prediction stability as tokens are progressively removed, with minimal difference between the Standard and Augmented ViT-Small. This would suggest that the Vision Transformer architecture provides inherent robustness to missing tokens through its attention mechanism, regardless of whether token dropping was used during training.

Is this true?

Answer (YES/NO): YES